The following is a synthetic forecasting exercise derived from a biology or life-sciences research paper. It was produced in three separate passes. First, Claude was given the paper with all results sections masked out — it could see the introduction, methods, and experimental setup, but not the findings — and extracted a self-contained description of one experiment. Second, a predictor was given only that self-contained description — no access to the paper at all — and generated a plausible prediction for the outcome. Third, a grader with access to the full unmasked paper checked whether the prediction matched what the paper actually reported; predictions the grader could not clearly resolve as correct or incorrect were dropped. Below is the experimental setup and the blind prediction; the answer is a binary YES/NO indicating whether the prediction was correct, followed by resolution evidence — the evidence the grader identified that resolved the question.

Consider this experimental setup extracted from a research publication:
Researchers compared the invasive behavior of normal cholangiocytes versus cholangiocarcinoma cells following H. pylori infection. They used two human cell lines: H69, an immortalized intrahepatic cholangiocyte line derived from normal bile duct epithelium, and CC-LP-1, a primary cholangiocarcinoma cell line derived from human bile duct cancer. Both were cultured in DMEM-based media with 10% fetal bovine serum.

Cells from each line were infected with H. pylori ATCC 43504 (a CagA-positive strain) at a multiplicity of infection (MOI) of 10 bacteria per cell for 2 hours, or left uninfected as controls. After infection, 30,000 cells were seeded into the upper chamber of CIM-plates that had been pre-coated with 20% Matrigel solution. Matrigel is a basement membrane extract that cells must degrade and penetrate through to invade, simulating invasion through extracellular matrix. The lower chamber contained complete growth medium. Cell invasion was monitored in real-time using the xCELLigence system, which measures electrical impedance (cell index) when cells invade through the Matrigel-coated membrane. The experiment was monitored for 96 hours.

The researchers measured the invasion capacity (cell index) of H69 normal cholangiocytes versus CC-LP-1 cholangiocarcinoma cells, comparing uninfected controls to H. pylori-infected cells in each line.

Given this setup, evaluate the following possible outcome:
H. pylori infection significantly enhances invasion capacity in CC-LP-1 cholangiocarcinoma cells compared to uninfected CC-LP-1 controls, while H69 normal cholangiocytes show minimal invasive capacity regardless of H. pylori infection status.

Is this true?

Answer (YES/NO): NO